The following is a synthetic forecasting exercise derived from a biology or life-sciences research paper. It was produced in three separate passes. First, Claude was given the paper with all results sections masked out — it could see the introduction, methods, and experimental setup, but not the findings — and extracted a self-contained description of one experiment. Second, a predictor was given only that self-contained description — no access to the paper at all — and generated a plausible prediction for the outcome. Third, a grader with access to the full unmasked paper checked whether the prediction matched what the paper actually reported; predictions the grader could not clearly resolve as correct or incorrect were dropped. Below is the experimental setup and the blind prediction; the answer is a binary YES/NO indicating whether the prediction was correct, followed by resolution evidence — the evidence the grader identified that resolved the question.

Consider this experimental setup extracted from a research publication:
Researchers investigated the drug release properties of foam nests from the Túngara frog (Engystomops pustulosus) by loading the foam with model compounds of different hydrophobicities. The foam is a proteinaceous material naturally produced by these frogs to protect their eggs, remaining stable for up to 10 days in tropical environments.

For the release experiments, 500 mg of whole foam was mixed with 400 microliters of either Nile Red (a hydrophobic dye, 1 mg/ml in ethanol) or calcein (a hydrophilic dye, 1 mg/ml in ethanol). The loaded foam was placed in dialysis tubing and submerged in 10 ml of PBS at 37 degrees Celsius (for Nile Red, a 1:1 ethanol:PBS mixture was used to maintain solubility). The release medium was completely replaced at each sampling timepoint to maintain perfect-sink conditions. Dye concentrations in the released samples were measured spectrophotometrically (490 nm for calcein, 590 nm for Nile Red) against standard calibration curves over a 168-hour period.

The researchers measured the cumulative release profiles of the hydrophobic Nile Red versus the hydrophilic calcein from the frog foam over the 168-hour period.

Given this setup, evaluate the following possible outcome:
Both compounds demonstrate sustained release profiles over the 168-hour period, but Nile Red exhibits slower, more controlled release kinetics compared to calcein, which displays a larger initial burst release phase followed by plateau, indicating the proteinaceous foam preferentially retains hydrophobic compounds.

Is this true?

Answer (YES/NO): NO